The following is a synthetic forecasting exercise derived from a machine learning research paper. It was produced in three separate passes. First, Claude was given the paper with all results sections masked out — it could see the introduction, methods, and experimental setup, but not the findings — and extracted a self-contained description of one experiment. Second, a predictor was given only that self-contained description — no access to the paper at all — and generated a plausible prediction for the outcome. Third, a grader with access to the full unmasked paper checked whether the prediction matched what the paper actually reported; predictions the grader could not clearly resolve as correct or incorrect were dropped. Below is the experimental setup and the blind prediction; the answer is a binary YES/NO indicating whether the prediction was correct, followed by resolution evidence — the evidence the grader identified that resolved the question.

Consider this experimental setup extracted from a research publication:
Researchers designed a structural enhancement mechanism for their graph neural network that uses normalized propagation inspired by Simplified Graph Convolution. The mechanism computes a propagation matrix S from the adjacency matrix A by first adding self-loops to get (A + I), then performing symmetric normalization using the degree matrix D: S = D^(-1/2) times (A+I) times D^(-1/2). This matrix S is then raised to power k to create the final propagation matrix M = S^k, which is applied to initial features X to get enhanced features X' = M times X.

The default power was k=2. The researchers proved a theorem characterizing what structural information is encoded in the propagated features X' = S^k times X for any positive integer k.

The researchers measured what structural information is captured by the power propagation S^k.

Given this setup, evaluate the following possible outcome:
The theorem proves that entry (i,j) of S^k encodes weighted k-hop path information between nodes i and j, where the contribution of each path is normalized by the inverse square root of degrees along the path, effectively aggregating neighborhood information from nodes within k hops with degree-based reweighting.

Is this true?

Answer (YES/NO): NO